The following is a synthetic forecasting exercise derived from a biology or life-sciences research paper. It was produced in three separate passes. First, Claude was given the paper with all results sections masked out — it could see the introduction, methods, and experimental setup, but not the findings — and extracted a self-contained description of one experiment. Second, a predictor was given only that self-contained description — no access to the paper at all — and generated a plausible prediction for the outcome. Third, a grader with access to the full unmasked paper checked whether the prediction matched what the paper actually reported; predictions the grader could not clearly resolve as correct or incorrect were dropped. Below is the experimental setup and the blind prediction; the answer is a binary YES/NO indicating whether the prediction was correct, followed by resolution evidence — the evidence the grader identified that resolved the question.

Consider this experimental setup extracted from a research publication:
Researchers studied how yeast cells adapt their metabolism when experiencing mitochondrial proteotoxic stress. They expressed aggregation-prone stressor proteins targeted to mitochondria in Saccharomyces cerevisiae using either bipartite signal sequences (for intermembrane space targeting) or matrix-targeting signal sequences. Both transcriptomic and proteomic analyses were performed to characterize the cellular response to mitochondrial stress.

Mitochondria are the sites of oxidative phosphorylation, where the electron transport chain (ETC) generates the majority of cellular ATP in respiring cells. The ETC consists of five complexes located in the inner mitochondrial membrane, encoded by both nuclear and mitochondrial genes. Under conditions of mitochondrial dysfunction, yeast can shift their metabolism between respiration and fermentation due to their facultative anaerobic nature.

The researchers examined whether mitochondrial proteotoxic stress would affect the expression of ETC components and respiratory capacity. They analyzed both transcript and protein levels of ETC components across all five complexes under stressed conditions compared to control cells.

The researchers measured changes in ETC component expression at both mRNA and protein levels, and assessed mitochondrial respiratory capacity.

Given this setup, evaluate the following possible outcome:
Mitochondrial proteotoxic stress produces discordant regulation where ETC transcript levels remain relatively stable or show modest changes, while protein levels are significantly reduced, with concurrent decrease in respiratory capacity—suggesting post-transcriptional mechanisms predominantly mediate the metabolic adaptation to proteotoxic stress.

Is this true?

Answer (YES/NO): NO